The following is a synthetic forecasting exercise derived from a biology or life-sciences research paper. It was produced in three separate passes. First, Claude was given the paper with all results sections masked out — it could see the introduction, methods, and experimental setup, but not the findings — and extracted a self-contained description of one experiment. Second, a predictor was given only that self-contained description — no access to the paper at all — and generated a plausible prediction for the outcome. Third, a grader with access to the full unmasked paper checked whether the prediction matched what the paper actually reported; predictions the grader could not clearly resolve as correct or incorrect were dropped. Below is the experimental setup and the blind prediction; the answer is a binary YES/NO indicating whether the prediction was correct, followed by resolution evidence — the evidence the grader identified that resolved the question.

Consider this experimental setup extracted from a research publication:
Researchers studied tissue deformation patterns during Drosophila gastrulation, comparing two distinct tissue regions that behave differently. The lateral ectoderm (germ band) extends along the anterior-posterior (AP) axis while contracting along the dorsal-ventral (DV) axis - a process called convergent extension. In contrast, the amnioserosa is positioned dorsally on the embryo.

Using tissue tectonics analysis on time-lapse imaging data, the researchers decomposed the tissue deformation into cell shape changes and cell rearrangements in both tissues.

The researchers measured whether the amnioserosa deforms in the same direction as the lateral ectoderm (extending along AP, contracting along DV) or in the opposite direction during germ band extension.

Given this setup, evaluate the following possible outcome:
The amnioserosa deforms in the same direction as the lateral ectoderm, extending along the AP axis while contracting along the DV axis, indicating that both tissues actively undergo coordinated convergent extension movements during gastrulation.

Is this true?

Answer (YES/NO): NO